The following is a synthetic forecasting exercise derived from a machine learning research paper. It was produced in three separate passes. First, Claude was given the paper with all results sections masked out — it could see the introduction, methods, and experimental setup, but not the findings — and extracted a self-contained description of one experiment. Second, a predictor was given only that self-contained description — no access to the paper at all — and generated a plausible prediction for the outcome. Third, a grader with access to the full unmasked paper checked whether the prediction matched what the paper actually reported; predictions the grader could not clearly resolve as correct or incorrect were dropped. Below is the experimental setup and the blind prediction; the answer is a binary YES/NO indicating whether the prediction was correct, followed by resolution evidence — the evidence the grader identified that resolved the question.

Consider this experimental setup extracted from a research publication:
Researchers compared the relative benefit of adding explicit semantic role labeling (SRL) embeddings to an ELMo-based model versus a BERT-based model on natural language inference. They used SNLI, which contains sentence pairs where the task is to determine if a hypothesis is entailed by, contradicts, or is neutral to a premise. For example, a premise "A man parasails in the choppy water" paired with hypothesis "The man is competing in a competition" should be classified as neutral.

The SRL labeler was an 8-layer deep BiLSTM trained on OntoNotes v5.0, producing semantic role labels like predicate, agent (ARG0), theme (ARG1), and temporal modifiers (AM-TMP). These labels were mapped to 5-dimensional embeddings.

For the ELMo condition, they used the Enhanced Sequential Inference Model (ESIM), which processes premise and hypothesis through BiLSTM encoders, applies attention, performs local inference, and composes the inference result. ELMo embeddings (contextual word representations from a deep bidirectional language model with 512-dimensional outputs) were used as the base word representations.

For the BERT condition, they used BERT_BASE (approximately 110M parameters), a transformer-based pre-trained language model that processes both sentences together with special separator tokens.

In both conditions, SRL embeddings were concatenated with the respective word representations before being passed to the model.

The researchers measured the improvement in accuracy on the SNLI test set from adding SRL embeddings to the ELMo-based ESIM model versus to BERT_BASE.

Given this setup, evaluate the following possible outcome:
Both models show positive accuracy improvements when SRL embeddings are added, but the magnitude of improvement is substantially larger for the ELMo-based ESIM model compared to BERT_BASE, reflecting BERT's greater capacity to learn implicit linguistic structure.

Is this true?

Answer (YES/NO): YES